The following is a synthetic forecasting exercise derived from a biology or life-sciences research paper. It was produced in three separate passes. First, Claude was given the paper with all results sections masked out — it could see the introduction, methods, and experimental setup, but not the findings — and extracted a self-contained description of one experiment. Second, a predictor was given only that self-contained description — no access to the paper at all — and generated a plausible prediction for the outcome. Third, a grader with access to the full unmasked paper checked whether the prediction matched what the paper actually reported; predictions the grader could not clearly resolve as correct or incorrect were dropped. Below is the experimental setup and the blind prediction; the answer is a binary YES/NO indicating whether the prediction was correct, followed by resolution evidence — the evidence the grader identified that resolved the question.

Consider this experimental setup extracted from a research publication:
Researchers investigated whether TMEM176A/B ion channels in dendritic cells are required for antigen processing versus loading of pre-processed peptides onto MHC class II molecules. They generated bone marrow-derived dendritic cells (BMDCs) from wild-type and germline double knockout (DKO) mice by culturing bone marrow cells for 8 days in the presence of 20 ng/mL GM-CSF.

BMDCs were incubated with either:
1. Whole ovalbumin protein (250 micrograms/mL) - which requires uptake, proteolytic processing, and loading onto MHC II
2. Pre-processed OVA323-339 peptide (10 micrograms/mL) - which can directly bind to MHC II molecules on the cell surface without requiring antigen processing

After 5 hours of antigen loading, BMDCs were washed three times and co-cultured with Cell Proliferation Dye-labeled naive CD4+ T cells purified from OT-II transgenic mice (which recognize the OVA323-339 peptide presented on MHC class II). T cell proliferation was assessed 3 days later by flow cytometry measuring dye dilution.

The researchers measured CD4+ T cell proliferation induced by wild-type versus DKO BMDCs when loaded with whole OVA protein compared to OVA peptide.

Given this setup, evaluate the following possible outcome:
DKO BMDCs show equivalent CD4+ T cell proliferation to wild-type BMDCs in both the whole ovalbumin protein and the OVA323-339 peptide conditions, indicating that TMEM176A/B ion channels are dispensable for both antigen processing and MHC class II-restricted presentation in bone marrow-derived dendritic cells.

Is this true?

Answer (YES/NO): NO